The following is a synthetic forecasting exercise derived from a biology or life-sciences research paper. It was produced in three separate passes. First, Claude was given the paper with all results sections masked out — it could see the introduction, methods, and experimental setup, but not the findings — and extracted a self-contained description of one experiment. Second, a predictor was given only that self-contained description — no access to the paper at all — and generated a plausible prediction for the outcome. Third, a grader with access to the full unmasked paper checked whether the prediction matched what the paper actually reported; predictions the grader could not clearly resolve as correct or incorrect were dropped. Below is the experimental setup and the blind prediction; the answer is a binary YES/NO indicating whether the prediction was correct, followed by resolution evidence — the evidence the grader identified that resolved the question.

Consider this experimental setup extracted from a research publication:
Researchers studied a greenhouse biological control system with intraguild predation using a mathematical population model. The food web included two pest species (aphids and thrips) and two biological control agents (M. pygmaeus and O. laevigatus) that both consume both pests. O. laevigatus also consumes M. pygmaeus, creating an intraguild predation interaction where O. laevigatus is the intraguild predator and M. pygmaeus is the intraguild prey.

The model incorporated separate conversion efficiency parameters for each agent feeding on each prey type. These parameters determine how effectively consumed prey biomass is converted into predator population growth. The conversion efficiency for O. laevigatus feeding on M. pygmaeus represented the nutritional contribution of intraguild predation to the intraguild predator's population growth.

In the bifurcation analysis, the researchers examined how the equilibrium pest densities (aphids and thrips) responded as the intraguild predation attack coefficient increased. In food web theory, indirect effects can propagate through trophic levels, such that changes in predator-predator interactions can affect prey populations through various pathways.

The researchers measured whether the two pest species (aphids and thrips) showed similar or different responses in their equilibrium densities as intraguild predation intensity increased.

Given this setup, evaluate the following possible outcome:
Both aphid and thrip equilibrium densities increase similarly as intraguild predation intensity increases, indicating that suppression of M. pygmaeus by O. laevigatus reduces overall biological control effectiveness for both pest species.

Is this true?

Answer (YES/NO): YES